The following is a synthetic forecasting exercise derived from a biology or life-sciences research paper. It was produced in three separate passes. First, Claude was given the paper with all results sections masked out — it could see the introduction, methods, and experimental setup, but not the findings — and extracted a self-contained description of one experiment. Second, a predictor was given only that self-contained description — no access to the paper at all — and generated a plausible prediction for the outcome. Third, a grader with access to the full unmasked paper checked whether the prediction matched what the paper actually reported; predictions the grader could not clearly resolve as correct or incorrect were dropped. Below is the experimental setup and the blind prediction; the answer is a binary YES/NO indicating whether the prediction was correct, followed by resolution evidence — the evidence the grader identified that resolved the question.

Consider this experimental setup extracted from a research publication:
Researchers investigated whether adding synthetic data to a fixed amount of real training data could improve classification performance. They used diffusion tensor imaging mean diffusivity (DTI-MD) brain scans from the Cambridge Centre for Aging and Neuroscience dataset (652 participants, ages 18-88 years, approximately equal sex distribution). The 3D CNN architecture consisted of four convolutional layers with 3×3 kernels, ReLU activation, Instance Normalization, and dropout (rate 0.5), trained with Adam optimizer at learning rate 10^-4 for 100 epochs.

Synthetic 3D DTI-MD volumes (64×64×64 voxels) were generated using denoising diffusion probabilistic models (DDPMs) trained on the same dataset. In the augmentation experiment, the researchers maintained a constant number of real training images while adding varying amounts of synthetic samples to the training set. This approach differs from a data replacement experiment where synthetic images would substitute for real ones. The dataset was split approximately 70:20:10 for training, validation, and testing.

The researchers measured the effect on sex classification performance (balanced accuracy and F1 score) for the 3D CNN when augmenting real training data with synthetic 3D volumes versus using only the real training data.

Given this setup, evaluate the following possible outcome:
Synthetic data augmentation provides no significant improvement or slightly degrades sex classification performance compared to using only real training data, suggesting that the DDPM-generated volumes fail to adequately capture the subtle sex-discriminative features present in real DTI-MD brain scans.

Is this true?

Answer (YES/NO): YES